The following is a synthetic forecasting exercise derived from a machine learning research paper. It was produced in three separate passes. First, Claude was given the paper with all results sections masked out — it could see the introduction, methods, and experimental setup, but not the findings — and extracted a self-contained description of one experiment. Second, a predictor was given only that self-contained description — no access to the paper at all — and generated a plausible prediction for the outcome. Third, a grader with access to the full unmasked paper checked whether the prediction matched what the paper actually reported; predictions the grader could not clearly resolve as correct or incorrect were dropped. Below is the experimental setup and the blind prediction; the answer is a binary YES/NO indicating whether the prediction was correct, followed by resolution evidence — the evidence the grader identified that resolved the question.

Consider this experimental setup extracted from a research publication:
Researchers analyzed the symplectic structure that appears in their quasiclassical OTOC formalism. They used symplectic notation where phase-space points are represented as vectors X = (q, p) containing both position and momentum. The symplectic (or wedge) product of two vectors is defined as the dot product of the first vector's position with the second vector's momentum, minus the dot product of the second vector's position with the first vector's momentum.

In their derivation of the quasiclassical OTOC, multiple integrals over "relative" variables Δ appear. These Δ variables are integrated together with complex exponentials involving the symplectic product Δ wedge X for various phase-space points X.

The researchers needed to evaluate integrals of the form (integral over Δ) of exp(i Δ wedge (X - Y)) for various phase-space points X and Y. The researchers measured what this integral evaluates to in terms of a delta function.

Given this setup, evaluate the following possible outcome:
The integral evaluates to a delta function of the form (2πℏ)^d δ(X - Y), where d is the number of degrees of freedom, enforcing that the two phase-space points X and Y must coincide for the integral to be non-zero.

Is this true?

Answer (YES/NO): NO